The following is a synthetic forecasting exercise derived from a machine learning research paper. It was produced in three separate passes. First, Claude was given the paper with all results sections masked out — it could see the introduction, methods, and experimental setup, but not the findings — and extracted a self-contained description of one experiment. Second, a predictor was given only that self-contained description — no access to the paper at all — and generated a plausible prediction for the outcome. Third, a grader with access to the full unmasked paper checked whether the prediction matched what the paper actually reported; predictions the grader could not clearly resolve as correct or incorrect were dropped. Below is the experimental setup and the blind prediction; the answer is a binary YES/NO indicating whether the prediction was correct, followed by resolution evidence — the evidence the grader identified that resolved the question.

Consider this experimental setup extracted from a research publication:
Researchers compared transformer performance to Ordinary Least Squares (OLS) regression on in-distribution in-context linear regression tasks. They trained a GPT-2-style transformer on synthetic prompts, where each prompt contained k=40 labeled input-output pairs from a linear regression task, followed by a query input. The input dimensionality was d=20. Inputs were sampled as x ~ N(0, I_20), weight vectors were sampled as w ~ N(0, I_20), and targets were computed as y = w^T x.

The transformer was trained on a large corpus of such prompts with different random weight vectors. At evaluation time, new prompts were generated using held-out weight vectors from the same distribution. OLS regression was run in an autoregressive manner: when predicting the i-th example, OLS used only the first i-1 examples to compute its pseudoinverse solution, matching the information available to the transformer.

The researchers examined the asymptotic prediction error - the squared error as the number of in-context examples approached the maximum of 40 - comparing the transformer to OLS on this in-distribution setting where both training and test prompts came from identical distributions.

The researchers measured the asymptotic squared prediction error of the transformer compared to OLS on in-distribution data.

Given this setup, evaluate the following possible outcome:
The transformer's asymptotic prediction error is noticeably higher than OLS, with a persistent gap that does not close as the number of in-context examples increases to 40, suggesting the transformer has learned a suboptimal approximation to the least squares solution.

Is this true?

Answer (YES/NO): YES